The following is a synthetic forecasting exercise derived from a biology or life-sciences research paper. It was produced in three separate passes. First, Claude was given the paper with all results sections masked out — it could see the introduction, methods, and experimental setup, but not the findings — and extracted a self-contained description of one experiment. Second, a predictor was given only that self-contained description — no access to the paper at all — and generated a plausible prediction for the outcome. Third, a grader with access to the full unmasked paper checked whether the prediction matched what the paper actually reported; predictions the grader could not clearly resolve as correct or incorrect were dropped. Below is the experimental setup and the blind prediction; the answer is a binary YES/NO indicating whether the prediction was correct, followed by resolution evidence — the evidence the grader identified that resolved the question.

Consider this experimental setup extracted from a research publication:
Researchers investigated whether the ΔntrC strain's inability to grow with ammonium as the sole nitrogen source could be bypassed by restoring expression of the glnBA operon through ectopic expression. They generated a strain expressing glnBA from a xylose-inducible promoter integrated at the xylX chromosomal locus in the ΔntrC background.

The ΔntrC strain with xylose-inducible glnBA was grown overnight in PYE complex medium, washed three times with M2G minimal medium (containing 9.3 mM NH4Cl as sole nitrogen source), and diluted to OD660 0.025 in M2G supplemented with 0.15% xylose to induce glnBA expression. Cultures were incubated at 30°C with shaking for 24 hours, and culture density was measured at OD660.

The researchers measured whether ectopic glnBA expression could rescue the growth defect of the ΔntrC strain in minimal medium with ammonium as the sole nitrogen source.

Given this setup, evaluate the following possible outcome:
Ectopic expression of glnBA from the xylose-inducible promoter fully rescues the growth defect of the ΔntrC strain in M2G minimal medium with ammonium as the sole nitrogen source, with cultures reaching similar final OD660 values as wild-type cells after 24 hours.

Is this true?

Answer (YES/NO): YES